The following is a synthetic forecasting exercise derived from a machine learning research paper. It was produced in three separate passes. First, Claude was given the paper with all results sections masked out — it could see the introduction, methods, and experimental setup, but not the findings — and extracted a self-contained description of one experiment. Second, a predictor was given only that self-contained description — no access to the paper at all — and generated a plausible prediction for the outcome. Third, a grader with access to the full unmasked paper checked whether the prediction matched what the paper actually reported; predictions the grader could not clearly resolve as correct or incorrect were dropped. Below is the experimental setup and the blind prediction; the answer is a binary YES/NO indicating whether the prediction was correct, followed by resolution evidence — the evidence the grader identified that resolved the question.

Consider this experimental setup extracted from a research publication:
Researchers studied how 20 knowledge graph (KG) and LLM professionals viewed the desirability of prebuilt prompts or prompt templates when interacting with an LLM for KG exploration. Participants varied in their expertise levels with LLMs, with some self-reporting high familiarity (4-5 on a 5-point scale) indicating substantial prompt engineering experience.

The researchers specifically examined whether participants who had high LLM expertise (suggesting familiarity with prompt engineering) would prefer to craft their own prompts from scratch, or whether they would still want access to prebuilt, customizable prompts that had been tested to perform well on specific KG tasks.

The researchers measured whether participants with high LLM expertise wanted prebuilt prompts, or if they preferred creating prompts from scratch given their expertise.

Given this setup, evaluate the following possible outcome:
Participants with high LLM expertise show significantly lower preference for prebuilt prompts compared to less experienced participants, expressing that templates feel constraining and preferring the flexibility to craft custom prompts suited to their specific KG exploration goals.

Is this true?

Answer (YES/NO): NO